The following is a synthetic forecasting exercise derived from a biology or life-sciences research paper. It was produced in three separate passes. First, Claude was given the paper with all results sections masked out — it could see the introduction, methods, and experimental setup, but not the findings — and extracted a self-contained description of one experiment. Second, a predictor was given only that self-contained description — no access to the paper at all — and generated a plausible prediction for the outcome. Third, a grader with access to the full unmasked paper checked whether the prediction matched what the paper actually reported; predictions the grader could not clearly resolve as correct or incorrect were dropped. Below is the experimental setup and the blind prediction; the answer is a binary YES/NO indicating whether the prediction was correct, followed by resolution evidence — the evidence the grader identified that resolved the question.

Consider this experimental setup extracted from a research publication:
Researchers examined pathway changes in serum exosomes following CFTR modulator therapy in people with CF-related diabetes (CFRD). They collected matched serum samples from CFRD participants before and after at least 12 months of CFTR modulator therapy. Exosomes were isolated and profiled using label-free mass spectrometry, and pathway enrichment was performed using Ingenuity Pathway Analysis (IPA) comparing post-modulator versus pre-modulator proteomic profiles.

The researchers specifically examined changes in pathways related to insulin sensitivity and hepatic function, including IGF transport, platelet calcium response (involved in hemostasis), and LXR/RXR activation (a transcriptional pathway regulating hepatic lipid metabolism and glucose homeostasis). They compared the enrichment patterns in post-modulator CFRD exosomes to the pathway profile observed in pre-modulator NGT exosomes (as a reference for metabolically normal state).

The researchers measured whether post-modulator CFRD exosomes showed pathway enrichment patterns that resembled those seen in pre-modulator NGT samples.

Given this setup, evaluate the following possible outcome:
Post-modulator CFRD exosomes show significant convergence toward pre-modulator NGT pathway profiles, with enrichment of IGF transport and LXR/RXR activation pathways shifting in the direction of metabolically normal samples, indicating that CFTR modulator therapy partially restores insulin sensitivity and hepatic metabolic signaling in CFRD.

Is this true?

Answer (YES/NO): YES